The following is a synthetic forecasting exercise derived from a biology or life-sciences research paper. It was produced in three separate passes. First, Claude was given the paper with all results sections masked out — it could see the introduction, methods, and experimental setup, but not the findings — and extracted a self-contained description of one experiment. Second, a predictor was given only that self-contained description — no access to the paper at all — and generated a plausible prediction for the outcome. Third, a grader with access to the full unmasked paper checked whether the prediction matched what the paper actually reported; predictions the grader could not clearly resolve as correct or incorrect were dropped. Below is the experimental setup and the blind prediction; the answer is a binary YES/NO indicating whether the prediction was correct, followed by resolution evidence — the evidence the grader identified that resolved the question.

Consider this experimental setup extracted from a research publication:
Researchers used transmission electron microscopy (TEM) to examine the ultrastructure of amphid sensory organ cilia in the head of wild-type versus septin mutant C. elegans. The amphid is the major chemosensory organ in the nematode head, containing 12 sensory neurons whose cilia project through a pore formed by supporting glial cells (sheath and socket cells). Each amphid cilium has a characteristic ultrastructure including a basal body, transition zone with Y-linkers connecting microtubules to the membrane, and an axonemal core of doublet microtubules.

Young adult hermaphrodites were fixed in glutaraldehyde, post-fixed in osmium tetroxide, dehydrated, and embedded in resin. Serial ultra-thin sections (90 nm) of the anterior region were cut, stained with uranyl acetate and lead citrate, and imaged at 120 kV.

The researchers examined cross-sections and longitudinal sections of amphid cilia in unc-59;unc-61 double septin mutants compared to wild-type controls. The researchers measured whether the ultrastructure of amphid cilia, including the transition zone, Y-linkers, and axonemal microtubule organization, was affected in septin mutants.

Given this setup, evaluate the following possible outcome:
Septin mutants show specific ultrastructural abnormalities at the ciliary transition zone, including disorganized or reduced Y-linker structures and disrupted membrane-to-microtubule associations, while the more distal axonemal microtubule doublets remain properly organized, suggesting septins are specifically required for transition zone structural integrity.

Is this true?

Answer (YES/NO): NO